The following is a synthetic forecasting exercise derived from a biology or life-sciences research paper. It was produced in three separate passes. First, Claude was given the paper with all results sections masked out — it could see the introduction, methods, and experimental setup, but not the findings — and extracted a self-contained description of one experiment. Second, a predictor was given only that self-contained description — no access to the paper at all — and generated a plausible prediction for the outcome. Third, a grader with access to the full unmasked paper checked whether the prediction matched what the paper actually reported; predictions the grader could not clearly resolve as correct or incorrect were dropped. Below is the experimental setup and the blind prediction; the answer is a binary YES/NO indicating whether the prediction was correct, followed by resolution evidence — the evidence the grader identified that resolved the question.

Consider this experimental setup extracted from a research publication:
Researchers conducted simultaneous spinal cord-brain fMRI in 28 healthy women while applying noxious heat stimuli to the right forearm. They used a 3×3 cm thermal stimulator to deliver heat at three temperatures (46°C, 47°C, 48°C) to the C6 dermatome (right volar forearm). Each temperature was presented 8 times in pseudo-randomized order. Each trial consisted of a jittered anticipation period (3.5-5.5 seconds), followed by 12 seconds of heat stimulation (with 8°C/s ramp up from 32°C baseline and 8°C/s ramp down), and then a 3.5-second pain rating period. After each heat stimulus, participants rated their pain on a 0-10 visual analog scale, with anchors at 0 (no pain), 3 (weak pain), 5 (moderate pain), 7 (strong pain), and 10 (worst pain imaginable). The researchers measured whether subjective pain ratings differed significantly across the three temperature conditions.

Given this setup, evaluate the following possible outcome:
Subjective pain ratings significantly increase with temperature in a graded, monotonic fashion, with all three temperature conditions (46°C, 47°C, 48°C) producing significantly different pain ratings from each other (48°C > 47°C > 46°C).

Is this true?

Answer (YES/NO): YES